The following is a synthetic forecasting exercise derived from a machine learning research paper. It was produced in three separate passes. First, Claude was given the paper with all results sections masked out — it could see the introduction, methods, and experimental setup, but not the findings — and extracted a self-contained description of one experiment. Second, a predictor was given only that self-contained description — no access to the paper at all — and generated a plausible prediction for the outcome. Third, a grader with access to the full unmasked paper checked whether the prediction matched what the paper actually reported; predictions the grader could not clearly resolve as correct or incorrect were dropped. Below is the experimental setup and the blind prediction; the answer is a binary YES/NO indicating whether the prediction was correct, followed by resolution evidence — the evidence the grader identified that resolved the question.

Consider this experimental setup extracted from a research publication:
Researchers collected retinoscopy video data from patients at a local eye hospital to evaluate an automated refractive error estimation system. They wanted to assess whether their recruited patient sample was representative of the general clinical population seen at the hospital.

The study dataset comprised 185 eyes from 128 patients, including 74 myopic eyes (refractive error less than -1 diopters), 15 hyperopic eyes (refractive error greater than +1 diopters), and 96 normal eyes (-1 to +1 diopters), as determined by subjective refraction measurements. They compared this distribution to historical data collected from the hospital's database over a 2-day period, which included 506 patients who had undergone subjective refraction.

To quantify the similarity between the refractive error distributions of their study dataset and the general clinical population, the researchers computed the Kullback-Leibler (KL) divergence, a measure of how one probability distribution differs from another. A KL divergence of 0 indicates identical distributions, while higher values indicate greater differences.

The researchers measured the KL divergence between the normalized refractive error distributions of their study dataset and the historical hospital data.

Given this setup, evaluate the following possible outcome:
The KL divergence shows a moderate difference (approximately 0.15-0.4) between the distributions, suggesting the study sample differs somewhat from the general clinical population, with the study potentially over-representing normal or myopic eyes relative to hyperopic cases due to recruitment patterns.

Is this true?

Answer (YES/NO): NO